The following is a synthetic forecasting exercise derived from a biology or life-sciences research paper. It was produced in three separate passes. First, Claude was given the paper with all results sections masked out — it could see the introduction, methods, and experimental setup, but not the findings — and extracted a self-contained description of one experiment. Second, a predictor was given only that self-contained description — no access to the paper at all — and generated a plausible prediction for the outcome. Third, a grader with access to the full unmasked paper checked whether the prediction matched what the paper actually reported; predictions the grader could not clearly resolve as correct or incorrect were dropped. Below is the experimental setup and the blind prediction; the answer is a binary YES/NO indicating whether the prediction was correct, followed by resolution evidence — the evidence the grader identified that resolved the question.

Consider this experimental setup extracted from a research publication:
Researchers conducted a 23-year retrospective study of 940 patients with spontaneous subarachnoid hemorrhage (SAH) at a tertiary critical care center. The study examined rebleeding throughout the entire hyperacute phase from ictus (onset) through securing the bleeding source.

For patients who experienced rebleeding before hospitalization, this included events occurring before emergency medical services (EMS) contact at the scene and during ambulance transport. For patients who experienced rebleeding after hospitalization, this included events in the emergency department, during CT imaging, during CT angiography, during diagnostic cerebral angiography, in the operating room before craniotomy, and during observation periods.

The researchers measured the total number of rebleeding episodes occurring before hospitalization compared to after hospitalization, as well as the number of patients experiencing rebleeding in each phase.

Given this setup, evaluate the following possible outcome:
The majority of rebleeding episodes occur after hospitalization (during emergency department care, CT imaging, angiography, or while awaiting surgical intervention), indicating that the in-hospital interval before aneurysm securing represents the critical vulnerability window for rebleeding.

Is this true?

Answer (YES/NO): NO